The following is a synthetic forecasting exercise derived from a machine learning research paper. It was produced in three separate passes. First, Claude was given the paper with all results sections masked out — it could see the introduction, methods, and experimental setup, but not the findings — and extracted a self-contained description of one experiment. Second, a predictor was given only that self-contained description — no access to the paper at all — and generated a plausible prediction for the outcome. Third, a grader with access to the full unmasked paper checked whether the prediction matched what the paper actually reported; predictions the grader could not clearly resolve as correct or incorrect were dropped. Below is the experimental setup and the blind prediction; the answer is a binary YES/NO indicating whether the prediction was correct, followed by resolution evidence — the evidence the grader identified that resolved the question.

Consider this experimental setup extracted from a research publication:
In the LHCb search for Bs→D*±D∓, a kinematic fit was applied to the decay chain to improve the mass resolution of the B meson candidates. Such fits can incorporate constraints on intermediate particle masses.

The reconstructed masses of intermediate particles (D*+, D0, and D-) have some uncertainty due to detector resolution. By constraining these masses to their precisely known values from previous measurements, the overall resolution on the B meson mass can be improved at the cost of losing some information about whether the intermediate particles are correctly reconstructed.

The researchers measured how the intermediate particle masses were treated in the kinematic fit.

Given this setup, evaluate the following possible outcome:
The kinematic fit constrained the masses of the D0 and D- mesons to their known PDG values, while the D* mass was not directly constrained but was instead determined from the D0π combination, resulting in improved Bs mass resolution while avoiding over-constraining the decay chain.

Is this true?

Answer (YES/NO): NO